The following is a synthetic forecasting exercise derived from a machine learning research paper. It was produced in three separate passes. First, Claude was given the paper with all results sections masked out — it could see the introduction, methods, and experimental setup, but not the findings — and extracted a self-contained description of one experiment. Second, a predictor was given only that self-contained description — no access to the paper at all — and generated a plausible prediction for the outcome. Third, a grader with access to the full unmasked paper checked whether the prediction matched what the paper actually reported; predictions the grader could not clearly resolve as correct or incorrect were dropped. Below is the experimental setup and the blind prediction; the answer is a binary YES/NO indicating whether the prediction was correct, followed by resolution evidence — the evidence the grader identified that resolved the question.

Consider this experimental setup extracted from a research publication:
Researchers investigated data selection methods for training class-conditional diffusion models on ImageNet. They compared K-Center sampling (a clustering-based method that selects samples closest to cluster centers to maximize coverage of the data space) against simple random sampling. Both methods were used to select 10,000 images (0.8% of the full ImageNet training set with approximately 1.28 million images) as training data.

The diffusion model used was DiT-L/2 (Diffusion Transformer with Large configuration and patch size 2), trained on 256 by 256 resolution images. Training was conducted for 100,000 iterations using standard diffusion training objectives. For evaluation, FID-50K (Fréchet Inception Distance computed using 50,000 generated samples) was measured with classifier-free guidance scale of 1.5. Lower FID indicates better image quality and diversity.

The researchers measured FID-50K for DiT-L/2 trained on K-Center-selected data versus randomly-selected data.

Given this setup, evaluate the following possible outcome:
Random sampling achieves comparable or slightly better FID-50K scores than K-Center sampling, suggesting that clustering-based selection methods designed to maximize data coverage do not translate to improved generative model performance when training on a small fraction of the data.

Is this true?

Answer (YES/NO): NO